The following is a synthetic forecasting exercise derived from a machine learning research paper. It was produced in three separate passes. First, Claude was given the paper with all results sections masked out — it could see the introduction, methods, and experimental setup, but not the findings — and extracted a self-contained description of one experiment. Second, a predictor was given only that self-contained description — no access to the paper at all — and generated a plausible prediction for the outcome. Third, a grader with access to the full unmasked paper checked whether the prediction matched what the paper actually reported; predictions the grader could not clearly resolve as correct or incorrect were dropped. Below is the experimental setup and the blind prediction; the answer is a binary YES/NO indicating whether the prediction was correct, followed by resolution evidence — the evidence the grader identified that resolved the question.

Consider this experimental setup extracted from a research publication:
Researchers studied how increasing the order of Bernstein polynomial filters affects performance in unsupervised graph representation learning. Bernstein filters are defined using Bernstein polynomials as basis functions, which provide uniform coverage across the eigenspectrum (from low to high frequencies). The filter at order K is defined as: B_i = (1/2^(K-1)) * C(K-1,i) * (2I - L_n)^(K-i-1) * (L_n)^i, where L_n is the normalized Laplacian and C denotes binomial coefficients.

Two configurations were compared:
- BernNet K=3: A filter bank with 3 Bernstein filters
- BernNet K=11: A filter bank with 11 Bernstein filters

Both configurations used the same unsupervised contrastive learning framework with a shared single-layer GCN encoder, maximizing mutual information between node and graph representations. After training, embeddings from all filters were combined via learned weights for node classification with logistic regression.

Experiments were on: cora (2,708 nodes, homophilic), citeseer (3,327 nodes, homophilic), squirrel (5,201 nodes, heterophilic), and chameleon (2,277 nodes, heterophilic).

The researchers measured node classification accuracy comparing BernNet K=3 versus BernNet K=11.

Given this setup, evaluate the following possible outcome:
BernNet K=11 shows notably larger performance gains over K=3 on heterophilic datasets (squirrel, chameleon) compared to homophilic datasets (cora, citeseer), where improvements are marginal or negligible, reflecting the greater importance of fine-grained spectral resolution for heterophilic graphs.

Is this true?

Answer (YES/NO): YES